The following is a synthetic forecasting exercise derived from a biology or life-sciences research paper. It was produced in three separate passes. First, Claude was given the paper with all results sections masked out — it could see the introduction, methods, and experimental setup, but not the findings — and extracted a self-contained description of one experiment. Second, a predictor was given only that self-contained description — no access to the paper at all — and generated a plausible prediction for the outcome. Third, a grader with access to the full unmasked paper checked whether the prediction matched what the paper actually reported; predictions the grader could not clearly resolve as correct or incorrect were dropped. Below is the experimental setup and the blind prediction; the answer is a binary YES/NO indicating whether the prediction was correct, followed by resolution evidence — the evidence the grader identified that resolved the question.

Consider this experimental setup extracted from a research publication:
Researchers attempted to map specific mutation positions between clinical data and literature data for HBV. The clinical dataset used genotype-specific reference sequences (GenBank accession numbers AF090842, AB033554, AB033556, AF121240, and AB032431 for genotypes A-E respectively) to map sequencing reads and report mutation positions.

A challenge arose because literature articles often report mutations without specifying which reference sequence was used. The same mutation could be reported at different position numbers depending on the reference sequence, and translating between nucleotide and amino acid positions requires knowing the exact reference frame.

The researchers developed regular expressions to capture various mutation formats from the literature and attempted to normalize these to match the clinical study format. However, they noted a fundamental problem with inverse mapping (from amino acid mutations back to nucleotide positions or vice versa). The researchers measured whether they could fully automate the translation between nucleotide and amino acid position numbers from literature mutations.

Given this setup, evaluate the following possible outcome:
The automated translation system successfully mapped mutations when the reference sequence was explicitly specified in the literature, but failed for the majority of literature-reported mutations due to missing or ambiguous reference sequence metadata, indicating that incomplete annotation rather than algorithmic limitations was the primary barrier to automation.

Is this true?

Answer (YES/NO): NO